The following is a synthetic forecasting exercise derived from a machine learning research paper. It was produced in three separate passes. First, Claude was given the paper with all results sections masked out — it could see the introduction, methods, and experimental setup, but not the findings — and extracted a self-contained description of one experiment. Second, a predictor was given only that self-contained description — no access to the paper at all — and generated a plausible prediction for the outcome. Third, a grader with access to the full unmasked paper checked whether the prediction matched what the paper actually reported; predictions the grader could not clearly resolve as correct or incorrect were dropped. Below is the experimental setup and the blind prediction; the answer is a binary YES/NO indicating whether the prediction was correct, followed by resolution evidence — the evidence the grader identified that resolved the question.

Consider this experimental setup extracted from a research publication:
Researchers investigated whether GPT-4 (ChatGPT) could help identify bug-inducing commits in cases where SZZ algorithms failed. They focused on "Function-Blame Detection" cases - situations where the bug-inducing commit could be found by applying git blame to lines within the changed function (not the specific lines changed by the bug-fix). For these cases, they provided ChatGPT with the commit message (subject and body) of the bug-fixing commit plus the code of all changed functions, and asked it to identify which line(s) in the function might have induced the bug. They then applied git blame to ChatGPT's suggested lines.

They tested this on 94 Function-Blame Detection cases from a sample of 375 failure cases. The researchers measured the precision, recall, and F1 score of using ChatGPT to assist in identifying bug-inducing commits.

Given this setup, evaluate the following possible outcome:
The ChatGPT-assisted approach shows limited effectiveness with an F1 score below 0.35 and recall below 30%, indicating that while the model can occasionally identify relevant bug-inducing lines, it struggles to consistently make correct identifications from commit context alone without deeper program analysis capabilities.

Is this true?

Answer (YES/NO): NO